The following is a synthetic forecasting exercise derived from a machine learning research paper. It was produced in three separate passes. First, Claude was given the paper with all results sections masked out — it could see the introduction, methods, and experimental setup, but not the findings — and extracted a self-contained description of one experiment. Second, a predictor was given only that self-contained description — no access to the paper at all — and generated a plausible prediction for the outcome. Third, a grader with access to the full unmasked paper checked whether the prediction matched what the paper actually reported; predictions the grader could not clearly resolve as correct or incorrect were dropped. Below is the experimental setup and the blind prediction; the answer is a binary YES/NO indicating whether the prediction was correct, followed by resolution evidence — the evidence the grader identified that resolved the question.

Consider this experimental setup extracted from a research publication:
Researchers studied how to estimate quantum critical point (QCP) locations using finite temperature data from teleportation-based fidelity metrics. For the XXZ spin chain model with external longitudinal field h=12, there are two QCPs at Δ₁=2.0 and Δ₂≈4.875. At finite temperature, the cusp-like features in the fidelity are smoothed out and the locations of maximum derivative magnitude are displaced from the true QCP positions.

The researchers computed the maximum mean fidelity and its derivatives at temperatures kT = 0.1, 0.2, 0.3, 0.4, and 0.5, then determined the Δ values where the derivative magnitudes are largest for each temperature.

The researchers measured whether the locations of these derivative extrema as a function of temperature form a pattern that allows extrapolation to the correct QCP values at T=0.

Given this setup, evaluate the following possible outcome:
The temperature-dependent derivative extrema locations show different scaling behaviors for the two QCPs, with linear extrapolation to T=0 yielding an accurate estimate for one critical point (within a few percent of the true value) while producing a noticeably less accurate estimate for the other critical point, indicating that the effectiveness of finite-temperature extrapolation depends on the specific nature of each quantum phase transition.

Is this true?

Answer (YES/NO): NO